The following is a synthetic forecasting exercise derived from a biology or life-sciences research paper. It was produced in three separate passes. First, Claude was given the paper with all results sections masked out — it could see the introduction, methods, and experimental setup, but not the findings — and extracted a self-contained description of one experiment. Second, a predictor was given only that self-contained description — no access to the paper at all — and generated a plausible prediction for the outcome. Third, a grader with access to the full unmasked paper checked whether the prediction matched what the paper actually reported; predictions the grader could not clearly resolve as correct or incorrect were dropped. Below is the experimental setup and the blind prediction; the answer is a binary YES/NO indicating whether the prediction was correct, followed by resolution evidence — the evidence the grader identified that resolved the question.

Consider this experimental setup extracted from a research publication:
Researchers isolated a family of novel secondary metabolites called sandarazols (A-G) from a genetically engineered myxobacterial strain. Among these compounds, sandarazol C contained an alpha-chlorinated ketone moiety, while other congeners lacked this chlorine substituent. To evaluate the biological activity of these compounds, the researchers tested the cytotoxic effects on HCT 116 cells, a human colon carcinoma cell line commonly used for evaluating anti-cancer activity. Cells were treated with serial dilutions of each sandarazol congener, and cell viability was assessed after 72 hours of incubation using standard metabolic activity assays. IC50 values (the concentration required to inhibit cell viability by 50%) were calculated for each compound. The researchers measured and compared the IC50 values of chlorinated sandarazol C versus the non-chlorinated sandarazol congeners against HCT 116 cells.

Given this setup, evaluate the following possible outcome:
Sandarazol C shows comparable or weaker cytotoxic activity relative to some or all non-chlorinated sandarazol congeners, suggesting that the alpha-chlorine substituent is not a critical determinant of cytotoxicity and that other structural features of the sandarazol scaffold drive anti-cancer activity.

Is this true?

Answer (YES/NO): NO